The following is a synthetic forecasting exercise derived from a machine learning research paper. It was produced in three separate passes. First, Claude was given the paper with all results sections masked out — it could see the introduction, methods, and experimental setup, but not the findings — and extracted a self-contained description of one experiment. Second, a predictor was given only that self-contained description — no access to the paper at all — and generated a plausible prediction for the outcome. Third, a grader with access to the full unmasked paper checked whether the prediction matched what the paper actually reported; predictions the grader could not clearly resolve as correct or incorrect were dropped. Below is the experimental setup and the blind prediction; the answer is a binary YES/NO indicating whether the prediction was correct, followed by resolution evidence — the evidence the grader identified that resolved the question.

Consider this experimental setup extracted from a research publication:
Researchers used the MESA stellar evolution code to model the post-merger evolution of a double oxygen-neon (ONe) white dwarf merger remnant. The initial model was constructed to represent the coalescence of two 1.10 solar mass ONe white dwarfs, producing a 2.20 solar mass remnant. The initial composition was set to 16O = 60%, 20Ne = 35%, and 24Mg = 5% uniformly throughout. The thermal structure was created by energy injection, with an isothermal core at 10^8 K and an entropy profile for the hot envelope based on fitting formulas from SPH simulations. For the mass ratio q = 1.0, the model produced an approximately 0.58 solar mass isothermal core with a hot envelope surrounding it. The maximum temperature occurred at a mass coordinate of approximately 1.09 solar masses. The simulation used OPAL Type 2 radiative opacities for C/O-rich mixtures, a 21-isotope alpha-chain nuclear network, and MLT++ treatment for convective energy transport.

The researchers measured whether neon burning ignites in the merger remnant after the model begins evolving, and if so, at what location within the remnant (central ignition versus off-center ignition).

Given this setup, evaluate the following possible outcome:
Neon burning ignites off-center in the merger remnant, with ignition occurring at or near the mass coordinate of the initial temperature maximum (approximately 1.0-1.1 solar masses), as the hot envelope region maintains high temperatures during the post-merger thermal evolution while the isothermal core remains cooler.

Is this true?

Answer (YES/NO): YES